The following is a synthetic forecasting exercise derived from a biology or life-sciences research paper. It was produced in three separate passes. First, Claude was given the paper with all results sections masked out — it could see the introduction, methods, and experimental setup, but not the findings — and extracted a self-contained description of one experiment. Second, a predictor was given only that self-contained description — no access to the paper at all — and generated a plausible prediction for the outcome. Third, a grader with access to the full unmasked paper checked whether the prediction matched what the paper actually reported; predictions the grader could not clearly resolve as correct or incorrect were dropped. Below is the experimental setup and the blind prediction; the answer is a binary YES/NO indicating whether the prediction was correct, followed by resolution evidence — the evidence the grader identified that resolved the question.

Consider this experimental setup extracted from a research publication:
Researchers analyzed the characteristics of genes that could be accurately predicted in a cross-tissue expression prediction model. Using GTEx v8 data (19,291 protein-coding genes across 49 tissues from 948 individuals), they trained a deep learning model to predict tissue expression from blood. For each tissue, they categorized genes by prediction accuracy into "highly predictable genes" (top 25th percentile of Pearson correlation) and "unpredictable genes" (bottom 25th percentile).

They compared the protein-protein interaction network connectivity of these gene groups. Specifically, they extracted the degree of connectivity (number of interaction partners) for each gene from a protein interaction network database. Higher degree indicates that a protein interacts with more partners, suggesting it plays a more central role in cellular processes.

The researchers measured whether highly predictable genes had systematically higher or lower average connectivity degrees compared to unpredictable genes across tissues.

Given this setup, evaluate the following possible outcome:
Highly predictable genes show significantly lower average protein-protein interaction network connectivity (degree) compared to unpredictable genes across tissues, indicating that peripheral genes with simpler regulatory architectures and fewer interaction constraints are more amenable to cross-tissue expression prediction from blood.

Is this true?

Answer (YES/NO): NO